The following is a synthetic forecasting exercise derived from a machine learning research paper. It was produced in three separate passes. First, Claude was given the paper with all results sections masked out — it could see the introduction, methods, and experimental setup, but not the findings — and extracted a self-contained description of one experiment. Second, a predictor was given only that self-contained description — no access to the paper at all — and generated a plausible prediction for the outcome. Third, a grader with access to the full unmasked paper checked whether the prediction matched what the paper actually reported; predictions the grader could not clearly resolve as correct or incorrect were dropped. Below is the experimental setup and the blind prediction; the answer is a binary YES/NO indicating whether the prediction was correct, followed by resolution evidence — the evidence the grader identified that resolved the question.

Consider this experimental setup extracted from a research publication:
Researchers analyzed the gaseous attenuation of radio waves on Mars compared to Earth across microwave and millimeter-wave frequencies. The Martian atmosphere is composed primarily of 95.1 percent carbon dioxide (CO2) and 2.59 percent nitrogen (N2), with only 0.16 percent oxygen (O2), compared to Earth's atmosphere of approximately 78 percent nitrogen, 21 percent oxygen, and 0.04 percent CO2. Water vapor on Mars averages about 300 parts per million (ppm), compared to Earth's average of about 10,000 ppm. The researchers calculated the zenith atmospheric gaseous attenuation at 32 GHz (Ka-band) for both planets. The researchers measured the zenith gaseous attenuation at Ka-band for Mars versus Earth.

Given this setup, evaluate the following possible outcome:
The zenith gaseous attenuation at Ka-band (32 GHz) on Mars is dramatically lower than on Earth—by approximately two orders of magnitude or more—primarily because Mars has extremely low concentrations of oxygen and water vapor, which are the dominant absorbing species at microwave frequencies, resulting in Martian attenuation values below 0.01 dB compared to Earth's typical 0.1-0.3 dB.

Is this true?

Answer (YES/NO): NO